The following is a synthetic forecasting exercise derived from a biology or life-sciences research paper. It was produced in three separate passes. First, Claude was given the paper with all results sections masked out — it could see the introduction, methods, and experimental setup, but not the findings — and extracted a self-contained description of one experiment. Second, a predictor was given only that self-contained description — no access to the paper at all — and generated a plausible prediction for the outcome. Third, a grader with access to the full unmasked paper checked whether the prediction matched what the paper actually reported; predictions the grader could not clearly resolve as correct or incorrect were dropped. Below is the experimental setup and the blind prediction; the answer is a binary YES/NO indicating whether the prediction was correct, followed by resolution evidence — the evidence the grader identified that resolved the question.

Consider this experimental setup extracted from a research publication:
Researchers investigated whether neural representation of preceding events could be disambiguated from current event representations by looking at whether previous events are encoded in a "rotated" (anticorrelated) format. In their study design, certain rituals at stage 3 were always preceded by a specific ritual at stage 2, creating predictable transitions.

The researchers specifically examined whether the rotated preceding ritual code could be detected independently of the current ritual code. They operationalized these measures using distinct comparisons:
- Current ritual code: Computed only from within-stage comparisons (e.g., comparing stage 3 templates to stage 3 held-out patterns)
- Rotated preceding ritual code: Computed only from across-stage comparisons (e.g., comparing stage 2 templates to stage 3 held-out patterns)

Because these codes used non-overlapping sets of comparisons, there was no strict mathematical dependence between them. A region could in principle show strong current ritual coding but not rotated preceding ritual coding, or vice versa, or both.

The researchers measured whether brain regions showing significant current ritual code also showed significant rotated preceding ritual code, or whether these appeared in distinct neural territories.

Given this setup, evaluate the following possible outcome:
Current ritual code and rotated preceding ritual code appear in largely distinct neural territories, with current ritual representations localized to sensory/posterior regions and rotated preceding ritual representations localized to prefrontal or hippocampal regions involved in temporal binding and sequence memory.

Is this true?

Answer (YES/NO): NO